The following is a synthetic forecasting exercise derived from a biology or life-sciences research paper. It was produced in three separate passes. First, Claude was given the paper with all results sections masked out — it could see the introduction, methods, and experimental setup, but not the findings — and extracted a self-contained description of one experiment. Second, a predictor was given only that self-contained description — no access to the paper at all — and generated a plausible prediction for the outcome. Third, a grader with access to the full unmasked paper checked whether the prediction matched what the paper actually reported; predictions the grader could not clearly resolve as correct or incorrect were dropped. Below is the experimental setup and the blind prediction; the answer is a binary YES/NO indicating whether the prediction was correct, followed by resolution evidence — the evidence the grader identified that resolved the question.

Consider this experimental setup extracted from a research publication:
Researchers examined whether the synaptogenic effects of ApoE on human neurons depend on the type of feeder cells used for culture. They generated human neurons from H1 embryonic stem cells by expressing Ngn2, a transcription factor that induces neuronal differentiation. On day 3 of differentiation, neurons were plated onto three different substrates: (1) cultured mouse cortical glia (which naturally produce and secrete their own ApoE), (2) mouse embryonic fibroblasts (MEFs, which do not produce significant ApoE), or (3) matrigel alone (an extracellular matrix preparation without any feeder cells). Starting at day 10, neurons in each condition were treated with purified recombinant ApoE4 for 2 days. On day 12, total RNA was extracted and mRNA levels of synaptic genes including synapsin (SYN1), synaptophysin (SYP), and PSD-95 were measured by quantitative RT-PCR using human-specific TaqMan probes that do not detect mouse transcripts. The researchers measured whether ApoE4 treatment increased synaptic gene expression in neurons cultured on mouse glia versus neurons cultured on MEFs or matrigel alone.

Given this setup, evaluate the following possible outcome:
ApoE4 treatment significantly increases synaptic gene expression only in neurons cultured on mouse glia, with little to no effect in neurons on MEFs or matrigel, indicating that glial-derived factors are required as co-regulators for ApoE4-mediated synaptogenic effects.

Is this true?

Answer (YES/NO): NO